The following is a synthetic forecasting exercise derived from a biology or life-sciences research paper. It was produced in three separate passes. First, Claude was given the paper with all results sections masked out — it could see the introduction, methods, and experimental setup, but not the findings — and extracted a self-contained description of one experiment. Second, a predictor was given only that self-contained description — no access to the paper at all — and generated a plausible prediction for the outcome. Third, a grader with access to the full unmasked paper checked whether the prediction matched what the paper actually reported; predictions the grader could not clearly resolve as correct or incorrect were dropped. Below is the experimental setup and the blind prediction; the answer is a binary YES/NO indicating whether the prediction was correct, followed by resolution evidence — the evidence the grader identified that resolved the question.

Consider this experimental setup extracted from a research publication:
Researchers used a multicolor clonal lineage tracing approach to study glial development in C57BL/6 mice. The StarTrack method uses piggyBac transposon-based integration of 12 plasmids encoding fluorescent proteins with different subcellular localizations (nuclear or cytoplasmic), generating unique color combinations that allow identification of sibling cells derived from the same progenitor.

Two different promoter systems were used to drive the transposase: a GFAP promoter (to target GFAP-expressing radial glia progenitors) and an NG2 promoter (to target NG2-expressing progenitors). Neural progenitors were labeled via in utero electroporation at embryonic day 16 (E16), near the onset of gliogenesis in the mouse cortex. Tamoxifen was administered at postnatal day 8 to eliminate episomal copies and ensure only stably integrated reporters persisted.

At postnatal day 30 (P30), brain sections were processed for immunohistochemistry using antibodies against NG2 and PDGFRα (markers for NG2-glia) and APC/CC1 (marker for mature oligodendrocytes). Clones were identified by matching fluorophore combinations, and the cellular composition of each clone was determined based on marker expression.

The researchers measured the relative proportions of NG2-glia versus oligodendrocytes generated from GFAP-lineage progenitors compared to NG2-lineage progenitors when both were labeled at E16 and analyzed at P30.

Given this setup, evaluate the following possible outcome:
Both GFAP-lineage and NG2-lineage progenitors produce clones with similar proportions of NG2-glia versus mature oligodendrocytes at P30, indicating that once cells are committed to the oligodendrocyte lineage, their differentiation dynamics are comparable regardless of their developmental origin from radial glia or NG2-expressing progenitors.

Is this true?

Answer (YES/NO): NO